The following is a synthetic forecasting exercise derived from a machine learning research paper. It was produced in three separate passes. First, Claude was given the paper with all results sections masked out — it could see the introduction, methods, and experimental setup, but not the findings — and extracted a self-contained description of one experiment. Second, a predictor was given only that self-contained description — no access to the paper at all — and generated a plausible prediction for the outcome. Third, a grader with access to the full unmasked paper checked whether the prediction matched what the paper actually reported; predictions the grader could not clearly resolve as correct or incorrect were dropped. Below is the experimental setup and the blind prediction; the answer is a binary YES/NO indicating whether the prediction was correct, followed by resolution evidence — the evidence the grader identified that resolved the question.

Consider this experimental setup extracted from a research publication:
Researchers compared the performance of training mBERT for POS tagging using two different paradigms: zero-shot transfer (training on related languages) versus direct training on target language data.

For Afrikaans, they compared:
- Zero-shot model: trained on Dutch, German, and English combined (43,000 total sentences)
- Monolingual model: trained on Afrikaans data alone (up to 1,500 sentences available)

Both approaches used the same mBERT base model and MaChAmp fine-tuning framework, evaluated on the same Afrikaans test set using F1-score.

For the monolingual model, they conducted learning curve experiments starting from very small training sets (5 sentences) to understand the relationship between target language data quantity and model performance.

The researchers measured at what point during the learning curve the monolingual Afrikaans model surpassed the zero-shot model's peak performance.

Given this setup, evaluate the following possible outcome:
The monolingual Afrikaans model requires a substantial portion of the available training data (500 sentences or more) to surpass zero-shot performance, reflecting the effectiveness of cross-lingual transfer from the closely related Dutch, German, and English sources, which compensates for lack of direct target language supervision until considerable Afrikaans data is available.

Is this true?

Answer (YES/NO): NO